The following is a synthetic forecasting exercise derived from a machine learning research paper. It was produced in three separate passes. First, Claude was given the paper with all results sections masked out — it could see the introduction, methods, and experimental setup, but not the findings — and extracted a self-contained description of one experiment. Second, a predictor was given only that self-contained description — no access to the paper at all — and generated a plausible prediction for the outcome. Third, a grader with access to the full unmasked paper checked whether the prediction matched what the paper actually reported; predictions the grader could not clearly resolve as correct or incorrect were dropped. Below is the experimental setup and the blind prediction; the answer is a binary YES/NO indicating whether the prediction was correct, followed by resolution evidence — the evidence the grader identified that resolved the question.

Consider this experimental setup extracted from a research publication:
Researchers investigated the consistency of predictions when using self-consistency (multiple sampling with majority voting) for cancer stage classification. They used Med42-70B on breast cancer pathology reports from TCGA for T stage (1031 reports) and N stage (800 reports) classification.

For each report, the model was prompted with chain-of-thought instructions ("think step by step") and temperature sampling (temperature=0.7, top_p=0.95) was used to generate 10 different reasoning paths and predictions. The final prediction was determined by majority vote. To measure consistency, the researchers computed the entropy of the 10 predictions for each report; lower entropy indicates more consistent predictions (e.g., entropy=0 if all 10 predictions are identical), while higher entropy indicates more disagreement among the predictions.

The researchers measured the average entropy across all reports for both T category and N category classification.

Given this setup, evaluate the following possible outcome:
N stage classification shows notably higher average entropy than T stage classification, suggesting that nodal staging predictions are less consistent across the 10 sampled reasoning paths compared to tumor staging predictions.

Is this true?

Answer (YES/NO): NO